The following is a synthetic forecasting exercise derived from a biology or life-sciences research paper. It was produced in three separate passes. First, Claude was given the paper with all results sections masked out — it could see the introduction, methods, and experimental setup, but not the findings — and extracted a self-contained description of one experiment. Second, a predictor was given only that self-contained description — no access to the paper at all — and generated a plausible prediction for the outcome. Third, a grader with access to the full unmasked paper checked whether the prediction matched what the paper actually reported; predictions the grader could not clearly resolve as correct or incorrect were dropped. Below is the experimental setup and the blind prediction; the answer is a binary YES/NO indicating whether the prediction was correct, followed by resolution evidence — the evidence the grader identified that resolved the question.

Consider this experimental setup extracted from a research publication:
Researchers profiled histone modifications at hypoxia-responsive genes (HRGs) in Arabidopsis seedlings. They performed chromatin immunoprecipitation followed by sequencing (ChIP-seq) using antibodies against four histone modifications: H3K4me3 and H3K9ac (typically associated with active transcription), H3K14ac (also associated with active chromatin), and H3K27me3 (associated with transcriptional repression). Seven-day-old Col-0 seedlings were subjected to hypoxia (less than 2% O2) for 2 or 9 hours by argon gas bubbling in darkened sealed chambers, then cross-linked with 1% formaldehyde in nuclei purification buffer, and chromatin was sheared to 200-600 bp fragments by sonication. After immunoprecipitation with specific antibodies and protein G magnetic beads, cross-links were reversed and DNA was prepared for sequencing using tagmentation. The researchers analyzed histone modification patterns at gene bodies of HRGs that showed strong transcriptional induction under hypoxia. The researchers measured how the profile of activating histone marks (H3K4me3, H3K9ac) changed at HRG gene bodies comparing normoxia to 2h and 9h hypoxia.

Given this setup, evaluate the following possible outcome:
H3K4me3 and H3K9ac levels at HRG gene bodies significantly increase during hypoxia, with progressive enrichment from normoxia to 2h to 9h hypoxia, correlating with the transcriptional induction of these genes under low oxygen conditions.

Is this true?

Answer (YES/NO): NO